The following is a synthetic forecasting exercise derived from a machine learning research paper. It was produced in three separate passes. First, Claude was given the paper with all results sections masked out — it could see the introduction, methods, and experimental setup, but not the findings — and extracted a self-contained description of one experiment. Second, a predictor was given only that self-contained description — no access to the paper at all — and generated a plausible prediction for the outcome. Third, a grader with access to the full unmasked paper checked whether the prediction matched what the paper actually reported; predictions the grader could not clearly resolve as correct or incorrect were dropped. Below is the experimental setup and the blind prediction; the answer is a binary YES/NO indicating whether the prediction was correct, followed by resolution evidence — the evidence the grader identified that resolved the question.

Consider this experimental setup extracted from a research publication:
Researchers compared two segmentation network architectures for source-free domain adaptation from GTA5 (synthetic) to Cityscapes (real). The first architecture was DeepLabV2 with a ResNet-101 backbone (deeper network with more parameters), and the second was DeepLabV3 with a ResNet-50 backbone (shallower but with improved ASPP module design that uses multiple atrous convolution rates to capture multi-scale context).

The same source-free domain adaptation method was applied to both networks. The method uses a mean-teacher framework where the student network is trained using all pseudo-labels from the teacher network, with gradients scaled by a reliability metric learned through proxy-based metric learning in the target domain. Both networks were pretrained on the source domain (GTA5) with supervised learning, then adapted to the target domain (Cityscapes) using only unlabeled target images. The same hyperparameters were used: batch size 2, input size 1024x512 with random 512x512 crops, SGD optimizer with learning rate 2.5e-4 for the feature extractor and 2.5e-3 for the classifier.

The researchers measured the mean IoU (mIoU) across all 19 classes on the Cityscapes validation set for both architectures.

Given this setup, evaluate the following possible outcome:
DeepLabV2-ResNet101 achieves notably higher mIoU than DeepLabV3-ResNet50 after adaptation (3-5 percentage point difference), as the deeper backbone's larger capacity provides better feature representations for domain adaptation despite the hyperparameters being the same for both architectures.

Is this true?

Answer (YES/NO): NO